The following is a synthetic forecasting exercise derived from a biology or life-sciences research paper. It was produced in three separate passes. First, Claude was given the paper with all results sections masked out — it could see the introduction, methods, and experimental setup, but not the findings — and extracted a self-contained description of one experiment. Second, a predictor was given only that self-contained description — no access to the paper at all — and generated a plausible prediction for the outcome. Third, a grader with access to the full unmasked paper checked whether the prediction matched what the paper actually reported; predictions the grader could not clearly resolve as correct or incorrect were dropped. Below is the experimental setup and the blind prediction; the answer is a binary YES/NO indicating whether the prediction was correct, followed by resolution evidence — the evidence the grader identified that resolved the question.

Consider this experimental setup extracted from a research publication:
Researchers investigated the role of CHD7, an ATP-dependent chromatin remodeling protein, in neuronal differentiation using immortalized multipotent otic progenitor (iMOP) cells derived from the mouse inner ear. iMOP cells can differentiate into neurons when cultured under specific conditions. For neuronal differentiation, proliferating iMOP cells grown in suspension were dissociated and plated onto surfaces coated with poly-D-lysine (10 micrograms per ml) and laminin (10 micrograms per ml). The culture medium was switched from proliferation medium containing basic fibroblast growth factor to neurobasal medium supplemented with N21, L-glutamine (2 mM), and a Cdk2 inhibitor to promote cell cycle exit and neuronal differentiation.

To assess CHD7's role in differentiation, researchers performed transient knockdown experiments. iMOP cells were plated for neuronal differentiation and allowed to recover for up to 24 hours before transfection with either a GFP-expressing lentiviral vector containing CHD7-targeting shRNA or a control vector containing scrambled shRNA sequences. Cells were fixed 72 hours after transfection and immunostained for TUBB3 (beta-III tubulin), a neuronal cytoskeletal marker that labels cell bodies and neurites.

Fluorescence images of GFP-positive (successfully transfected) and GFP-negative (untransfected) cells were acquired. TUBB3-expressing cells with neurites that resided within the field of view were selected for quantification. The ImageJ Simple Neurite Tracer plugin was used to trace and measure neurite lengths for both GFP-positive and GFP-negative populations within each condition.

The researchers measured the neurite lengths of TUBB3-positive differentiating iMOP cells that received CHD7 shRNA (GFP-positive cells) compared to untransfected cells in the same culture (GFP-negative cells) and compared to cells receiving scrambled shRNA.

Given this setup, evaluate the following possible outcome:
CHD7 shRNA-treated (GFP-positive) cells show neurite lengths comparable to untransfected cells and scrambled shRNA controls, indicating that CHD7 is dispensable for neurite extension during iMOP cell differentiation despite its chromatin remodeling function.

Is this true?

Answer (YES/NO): NO